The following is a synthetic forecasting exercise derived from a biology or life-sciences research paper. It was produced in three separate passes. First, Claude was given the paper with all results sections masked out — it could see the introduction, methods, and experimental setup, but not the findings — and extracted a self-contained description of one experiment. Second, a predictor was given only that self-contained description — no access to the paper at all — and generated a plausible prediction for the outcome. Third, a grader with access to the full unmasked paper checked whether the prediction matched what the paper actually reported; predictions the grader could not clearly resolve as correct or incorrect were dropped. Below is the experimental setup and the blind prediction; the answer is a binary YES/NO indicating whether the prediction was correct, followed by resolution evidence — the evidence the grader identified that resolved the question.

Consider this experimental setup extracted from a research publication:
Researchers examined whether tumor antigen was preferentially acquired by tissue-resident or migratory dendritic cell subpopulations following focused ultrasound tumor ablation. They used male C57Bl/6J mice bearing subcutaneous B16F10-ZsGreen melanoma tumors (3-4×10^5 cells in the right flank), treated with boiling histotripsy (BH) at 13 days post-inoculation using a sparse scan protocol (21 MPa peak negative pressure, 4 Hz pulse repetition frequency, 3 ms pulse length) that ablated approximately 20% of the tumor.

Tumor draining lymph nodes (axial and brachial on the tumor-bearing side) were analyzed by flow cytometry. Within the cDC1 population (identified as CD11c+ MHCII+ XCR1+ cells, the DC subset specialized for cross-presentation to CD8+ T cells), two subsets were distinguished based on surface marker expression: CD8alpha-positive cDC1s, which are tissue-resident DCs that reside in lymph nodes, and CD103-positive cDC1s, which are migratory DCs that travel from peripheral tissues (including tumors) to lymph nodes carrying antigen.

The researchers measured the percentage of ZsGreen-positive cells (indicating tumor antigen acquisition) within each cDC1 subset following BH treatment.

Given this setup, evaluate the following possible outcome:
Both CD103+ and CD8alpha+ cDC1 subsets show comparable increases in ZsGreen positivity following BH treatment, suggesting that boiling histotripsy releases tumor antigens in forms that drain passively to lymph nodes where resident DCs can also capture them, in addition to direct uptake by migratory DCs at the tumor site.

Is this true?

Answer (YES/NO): NO